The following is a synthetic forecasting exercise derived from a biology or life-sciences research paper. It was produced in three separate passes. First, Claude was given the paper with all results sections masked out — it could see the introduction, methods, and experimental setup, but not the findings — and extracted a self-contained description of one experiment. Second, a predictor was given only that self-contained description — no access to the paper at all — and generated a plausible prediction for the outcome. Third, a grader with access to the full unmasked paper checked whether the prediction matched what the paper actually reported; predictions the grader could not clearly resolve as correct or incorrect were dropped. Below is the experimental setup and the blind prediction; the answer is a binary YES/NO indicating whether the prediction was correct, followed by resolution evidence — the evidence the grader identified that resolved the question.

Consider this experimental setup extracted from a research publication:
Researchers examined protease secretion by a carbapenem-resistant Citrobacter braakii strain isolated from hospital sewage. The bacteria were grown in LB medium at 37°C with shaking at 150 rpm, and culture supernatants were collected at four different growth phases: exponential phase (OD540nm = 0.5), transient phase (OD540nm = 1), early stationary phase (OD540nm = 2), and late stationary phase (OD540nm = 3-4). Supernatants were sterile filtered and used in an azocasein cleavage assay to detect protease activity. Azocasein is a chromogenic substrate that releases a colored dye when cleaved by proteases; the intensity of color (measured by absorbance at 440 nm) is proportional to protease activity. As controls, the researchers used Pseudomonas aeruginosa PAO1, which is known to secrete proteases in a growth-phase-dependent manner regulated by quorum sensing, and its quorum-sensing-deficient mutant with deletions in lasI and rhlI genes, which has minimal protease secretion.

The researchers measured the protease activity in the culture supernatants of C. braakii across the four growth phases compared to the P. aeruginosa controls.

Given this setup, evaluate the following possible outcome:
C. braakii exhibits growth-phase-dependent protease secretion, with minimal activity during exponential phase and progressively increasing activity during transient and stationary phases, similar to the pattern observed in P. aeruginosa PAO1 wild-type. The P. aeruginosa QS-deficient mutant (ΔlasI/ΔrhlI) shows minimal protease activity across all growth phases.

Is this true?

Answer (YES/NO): NO